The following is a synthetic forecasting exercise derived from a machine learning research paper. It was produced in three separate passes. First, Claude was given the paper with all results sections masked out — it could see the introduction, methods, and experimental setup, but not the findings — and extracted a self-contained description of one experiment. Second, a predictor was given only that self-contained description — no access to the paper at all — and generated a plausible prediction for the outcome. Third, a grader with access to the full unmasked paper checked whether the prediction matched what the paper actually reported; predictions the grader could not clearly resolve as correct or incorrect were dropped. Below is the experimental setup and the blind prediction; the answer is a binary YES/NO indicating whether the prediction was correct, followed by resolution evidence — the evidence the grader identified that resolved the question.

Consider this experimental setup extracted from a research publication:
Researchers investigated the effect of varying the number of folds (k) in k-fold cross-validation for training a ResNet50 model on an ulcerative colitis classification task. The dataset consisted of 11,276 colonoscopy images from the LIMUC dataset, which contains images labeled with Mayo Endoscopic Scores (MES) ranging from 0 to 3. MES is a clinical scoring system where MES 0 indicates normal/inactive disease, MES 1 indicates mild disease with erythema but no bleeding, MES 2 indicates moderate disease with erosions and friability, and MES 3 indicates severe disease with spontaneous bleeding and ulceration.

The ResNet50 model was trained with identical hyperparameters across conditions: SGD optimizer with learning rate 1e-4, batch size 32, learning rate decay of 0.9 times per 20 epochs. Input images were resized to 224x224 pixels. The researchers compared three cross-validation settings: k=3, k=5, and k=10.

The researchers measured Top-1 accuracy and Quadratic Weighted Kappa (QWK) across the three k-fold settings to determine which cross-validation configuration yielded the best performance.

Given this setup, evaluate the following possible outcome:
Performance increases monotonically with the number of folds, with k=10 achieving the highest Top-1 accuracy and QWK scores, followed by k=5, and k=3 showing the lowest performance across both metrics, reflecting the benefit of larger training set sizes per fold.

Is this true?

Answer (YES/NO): NO